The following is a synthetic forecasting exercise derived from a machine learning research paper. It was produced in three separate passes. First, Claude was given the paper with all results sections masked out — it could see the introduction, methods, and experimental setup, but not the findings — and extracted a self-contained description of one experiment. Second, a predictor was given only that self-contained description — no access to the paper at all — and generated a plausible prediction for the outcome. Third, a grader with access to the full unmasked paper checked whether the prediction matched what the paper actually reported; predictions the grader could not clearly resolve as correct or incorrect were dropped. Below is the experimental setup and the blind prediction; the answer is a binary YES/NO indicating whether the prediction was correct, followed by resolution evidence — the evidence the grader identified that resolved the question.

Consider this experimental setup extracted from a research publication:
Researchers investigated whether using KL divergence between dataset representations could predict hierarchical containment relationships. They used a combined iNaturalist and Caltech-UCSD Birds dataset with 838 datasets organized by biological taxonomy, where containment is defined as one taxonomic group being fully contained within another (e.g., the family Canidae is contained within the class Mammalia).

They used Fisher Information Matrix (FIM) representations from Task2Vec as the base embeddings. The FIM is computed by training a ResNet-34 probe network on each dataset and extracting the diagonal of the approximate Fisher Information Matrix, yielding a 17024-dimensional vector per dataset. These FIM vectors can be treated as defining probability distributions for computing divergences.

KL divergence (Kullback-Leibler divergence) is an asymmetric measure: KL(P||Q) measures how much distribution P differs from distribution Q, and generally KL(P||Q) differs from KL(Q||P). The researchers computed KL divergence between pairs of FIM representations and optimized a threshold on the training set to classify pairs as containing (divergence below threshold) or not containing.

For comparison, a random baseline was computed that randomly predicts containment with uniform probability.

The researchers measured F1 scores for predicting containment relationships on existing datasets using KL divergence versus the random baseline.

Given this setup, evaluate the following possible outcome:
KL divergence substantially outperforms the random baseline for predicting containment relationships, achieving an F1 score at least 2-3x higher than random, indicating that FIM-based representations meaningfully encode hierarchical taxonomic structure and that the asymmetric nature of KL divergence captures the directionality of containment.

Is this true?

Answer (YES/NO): NO